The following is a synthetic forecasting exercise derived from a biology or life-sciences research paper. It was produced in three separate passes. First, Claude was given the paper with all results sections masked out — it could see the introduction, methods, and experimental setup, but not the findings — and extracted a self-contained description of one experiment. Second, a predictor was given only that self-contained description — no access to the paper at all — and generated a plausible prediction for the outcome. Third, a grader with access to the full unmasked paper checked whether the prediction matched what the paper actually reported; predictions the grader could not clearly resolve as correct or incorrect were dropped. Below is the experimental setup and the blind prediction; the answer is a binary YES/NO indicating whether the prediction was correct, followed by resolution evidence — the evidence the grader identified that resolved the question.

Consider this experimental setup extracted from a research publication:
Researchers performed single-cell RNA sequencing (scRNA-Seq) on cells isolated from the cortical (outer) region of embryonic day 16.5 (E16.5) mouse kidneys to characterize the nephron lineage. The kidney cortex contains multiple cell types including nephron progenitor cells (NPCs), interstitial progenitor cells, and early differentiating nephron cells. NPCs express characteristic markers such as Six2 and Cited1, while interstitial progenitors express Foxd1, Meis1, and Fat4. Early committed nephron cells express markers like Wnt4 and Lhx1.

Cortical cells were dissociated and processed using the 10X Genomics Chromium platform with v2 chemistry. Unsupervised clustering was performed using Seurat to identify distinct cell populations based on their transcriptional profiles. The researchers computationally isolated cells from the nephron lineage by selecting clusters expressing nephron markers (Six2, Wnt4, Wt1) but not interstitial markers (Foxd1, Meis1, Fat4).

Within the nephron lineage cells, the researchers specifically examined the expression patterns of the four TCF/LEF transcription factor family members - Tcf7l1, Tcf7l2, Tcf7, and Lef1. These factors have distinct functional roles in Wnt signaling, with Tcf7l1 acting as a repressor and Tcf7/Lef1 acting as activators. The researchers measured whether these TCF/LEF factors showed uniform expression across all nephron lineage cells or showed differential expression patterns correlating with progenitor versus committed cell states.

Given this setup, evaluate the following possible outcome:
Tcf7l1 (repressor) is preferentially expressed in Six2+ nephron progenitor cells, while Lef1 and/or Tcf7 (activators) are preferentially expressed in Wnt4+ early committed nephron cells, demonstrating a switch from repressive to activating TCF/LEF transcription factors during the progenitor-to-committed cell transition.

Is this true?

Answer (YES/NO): YES